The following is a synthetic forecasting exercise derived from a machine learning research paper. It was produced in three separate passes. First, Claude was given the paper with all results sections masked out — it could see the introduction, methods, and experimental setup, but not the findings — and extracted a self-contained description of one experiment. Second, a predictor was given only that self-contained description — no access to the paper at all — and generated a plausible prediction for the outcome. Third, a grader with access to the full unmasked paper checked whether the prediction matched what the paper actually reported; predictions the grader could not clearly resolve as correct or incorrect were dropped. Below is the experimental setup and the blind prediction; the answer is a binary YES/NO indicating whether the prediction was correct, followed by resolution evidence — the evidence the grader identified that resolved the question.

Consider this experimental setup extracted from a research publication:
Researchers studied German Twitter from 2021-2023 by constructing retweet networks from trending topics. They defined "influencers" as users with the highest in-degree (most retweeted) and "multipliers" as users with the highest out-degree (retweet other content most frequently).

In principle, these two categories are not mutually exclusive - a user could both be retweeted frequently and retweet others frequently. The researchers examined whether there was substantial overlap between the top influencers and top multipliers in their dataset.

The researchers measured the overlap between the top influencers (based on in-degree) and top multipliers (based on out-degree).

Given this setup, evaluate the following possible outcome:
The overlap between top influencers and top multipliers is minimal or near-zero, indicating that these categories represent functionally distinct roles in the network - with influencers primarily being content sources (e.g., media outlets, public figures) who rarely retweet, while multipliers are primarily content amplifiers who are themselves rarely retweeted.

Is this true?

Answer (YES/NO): YES